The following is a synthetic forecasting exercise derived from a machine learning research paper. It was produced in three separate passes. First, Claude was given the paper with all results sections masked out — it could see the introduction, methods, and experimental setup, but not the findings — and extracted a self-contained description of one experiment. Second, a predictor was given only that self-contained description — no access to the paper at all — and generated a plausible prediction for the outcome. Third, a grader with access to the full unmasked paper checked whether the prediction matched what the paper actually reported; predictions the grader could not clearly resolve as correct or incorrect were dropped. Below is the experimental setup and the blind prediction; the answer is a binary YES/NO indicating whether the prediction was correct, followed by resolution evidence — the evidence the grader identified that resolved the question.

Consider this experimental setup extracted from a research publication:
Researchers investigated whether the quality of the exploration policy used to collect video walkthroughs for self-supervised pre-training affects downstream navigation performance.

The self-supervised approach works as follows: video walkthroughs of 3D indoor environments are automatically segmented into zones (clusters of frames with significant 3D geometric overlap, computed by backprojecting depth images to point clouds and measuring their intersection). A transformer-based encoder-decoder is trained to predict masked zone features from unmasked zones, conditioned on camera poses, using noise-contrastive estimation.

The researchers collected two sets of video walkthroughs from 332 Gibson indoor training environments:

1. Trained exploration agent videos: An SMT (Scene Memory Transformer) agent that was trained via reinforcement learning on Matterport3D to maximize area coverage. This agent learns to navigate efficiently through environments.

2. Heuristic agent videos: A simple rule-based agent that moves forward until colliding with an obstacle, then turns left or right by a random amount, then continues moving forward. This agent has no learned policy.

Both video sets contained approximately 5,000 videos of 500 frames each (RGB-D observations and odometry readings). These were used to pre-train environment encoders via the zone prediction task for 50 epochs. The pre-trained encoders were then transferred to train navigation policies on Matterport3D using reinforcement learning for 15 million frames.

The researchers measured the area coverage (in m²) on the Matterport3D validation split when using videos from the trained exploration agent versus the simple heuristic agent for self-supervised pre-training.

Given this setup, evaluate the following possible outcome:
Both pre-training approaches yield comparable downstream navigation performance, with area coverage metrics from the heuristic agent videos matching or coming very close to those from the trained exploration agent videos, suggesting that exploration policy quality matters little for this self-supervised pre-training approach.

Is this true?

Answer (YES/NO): YES